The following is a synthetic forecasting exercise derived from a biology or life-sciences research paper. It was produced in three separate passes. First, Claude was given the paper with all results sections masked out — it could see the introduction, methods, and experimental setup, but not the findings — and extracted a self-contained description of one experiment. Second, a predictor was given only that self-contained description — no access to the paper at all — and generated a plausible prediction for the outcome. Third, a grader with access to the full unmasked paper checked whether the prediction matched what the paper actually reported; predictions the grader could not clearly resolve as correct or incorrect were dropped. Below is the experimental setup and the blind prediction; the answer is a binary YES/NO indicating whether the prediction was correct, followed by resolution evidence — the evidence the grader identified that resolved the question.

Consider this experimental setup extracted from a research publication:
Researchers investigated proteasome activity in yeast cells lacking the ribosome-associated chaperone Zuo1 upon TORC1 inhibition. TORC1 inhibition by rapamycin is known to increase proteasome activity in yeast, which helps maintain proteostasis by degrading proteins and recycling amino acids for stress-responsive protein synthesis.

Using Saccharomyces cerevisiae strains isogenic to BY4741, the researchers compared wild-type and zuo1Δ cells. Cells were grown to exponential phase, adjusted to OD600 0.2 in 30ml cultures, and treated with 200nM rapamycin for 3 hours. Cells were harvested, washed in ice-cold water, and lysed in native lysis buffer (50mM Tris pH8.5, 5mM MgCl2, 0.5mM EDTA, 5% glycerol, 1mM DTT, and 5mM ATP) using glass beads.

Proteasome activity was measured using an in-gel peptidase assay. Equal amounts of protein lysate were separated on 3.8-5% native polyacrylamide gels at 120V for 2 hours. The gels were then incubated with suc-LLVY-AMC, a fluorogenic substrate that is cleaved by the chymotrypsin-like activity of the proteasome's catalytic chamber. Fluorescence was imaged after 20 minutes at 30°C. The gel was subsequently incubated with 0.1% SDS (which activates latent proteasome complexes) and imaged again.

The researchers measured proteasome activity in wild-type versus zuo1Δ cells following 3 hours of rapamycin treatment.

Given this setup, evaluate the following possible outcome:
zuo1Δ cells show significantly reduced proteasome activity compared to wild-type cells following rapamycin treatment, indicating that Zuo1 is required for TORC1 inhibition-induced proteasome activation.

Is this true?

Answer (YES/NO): NO